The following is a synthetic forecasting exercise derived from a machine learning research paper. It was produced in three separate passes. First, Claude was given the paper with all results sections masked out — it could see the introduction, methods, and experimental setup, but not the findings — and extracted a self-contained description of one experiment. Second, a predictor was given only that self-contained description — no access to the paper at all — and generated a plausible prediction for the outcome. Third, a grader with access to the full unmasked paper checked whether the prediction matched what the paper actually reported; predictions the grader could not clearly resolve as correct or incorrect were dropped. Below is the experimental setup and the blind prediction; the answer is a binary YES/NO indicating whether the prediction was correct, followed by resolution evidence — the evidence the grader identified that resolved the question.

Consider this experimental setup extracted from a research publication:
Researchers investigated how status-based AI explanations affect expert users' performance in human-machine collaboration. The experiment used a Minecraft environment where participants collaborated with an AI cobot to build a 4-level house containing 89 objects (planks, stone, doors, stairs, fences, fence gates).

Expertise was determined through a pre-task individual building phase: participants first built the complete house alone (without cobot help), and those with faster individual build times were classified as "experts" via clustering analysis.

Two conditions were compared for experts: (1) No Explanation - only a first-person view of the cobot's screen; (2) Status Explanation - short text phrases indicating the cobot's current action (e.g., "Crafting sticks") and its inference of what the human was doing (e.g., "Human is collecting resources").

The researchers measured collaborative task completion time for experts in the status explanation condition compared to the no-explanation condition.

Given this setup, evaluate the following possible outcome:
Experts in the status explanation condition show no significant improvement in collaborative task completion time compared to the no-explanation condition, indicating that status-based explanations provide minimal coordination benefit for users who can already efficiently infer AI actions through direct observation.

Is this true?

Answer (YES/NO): NO